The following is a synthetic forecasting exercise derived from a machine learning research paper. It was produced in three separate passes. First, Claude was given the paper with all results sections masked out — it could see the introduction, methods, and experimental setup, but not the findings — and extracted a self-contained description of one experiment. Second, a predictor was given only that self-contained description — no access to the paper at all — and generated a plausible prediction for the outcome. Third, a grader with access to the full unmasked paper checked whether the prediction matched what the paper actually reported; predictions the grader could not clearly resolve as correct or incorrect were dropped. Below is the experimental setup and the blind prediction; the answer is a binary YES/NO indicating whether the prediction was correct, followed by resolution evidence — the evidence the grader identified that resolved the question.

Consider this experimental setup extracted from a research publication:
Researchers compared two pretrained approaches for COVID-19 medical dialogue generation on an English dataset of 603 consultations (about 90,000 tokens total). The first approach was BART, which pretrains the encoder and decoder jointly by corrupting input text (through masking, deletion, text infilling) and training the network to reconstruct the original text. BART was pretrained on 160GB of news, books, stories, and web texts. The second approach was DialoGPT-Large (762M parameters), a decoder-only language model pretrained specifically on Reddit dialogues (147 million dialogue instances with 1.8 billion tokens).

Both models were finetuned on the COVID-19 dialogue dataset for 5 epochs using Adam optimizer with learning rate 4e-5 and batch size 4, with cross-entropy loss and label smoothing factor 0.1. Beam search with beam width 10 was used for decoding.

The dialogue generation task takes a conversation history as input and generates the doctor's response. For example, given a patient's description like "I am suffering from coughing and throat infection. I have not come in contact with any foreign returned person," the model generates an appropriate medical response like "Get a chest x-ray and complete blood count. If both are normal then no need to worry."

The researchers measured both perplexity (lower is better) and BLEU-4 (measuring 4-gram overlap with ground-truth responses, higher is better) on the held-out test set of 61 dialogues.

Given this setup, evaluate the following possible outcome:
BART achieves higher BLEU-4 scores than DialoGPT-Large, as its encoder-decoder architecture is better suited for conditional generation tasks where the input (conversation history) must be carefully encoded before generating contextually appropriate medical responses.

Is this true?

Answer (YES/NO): NO